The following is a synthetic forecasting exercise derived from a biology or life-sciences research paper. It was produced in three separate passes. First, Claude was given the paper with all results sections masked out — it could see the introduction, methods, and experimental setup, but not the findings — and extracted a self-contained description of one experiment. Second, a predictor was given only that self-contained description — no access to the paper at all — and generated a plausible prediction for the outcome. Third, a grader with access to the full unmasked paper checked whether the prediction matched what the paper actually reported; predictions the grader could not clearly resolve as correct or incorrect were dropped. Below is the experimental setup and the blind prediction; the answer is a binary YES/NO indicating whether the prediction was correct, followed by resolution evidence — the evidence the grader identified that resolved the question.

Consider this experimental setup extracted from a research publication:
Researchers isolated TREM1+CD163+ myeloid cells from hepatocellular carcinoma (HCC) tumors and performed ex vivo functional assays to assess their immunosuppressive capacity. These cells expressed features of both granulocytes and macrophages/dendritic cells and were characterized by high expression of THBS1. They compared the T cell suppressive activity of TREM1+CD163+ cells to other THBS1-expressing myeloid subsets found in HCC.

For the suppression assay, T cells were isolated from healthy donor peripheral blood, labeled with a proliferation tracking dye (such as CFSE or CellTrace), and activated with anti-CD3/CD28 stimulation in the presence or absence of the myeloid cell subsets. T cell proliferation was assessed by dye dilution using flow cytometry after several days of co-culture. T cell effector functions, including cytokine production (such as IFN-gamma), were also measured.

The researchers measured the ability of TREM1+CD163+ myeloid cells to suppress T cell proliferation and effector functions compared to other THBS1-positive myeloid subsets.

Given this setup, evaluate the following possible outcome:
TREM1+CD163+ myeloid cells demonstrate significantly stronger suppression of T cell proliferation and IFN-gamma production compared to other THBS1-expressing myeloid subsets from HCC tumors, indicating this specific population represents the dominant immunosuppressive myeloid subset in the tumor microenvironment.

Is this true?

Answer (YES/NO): NO